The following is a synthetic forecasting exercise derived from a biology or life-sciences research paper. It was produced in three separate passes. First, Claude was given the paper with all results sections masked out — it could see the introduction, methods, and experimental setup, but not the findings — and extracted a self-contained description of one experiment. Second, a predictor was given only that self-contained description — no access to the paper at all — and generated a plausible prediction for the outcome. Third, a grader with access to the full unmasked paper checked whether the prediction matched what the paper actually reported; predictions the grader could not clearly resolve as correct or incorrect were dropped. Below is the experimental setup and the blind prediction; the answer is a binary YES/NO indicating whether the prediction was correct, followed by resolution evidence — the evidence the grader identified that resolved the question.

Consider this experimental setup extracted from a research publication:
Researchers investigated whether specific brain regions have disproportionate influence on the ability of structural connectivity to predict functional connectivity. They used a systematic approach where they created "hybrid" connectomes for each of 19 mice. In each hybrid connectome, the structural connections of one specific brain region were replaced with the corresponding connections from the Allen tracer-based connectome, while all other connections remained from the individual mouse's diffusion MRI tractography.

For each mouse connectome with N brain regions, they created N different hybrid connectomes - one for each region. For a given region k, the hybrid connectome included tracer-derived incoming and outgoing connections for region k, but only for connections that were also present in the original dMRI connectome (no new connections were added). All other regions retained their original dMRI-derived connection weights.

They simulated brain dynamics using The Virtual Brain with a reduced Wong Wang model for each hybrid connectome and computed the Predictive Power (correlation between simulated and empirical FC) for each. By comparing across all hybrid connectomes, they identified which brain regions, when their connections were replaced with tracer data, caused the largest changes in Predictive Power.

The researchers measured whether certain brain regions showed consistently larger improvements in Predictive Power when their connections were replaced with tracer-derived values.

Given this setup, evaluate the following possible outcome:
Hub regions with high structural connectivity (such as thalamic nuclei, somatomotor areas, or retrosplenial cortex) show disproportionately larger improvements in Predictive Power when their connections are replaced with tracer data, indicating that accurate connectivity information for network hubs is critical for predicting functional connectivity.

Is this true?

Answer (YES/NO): NO